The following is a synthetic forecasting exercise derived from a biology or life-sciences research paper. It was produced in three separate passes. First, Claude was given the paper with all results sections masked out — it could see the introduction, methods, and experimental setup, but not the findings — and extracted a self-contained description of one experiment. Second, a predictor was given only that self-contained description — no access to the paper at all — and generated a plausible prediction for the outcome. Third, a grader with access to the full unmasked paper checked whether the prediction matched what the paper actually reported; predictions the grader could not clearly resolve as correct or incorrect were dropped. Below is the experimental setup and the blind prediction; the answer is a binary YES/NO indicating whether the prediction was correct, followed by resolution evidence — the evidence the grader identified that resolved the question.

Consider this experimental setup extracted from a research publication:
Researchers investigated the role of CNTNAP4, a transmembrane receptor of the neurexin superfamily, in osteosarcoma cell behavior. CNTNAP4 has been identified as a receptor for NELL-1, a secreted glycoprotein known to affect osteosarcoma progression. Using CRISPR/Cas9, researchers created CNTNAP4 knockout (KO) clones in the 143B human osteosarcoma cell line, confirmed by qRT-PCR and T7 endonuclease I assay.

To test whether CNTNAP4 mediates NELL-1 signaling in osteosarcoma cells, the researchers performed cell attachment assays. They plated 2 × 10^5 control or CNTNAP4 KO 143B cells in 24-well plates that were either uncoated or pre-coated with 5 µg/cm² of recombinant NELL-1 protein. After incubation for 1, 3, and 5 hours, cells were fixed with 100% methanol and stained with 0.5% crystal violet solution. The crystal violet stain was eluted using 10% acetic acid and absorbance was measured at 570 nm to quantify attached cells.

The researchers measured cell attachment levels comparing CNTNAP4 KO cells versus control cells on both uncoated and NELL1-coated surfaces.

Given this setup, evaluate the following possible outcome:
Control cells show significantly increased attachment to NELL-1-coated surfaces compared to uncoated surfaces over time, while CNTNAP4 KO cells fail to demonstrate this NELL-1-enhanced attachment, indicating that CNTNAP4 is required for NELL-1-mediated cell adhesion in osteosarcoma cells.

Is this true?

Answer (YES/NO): YES